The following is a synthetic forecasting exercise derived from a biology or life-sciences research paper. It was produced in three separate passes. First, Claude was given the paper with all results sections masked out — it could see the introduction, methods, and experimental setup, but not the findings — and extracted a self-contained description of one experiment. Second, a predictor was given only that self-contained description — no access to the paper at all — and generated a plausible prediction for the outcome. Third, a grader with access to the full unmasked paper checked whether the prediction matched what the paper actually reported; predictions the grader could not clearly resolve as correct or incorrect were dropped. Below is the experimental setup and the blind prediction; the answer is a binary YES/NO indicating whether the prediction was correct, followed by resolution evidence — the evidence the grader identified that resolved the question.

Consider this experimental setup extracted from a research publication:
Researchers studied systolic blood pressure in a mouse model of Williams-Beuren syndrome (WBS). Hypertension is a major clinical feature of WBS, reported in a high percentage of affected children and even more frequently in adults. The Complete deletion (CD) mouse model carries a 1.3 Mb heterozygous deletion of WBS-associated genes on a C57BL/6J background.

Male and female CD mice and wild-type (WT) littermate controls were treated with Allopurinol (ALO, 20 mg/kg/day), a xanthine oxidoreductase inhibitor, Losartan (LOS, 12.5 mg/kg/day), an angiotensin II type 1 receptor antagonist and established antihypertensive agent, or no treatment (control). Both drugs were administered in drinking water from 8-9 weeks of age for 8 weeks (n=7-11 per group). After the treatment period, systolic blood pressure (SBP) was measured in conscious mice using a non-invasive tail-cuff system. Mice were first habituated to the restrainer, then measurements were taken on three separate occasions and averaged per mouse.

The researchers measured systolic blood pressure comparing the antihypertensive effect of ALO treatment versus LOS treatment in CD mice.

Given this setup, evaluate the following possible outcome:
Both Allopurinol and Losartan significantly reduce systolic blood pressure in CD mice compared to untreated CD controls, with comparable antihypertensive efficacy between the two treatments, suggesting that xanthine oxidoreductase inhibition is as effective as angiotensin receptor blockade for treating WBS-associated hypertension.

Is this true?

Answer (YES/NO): YES